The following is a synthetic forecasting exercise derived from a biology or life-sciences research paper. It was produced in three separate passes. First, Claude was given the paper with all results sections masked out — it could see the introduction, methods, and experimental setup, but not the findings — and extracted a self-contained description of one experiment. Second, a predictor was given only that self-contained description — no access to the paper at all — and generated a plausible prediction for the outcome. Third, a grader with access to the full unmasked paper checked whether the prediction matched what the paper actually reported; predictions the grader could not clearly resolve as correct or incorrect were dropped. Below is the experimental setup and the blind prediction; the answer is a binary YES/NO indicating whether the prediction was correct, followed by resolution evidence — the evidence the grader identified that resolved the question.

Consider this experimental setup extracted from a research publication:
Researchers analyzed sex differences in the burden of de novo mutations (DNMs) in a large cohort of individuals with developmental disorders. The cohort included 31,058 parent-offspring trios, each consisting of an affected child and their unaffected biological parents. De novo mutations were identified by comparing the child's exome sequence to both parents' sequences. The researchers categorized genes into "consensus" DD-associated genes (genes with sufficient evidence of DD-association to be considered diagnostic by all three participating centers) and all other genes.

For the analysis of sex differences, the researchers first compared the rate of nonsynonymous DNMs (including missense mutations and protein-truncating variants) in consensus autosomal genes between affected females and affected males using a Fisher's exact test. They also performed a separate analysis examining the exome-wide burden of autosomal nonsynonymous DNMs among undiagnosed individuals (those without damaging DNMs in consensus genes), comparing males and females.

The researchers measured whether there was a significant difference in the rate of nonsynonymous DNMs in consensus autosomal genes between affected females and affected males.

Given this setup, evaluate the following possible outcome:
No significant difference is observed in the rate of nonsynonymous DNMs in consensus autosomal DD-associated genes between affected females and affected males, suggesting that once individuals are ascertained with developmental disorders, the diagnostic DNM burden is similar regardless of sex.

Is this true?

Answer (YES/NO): NO